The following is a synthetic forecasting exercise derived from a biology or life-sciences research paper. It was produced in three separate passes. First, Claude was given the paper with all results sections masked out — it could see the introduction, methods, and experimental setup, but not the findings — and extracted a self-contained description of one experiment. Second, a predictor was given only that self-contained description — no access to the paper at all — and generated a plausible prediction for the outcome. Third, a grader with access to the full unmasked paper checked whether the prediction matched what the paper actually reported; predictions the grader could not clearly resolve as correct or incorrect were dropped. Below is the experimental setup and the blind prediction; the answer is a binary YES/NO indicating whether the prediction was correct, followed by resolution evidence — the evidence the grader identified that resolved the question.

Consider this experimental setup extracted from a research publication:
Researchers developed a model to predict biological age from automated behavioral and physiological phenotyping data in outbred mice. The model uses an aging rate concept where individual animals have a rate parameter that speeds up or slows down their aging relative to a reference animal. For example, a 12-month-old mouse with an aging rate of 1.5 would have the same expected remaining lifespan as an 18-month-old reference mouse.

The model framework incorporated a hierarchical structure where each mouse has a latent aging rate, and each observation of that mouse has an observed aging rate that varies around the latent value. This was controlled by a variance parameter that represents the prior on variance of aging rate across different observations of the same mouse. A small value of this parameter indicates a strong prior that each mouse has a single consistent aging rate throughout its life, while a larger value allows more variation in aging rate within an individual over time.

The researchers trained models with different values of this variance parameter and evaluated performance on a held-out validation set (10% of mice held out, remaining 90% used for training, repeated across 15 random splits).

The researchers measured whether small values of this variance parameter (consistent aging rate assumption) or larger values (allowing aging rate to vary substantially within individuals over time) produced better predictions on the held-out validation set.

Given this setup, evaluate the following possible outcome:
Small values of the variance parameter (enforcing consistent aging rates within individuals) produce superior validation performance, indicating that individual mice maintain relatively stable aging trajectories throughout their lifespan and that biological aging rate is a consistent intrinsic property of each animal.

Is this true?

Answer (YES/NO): YES